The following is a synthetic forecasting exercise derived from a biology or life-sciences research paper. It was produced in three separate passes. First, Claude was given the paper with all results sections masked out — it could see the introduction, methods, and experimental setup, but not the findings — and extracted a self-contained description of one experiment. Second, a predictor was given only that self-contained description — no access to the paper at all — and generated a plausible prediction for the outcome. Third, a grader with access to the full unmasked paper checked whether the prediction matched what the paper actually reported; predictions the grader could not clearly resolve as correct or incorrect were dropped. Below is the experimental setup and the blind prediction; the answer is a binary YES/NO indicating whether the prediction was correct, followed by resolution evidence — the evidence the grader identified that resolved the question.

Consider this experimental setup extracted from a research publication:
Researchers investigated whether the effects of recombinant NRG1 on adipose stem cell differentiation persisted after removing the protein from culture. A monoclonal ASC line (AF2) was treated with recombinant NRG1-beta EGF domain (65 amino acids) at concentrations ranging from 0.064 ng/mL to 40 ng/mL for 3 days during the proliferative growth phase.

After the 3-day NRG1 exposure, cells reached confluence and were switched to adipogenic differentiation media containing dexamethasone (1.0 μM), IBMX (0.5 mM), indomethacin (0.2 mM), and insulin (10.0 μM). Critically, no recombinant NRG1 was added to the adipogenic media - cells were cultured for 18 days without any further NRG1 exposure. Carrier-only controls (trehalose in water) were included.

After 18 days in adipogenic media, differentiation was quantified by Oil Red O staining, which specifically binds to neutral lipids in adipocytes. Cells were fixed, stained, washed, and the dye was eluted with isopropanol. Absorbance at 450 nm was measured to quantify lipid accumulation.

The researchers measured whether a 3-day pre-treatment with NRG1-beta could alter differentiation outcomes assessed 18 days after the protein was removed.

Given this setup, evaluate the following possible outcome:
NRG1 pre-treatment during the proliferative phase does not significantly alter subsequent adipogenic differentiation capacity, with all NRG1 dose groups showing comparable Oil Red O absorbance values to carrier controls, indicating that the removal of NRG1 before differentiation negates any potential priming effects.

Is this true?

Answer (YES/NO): NO